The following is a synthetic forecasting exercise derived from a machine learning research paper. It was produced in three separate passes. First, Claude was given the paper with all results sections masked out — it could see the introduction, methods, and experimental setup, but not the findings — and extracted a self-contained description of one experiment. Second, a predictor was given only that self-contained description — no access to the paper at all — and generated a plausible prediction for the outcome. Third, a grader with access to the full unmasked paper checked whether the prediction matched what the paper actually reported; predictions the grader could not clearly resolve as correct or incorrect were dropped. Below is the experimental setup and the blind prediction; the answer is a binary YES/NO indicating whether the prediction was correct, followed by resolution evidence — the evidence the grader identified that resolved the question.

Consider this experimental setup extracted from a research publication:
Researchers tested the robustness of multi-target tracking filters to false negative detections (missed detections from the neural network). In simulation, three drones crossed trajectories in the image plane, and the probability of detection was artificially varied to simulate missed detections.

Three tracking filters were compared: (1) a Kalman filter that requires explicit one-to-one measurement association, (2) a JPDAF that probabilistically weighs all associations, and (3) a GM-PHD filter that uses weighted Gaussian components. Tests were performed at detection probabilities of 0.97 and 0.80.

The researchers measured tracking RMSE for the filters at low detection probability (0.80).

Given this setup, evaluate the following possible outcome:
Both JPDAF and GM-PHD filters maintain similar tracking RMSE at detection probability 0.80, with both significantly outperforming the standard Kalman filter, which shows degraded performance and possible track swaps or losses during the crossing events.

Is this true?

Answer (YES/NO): NO